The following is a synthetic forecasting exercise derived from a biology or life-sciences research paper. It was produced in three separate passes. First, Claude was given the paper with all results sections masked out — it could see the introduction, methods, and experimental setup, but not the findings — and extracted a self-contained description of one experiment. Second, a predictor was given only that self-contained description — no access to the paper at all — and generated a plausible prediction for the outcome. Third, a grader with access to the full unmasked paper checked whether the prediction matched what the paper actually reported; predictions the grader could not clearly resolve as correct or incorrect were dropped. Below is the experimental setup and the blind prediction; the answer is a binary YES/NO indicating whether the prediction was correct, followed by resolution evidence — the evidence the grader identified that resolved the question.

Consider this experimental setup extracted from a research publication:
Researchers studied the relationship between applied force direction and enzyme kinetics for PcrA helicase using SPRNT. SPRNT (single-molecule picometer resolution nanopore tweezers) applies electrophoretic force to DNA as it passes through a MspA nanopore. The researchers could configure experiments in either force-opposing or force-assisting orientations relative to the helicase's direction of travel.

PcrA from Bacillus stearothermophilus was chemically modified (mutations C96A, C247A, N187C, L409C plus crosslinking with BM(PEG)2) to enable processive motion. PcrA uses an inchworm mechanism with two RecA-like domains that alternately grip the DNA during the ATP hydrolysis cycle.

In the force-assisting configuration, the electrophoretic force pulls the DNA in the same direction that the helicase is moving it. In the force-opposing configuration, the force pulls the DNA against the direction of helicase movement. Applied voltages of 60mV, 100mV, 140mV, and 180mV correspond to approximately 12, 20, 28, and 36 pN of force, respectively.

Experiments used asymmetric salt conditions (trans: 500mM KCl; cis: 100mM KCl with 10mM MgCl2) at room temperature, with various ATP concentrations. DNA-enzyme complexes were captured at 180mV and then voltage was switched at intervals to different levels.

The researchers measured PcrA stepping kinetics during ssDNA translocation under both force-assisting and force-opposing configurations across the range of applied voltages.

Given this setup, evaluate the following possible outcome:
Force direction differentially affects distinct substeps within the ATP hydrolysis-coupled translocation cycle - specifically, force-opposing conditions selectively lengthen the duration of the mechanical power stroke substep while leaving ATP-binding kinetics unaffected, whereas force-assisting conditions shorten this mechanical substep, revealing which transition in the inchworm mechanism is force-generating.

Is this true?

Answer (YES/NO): NO